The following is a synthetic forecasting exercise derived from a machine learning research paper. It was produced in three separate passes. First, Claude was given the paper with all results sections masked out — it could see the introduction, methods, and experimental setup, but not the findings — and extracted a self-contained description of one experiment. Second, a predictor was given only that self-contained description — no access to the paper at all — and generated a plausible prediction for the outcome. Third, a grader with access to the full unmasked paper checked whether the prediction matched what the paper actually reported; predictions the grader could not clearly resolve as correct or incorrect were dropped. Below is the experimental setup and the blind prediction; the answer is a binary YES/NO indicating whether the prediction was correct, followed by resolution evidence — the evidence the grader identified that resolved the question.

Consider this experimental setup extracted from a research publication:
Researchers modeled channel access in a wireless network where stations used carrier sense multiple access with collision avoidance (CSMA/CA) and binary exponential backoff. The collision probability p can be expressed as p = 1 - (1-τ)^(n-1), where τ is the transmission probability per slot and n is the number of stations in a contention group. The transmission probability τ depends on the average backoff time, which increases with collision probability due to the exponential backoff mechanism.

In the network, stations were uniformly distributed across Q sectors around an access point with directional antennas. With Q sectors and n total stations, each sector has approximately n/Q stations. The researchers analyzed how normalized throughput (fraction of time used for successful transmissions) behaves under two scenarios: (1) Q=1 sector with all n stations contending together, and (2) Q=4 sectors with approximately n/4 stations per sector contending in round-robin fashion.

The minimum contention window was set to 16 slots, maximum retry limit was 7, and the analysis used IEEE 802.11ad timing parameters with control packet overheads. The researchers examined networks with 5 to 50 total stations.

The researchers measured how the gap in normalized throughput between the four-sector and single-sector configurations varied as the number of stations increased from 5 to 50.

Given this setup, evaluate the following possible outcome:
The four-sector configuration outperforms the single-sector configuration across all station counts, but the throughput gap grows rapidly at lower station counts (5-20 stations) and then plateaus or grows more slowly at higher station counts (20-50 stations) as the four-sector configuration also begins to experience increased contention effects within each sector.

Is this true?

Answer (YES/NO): NO